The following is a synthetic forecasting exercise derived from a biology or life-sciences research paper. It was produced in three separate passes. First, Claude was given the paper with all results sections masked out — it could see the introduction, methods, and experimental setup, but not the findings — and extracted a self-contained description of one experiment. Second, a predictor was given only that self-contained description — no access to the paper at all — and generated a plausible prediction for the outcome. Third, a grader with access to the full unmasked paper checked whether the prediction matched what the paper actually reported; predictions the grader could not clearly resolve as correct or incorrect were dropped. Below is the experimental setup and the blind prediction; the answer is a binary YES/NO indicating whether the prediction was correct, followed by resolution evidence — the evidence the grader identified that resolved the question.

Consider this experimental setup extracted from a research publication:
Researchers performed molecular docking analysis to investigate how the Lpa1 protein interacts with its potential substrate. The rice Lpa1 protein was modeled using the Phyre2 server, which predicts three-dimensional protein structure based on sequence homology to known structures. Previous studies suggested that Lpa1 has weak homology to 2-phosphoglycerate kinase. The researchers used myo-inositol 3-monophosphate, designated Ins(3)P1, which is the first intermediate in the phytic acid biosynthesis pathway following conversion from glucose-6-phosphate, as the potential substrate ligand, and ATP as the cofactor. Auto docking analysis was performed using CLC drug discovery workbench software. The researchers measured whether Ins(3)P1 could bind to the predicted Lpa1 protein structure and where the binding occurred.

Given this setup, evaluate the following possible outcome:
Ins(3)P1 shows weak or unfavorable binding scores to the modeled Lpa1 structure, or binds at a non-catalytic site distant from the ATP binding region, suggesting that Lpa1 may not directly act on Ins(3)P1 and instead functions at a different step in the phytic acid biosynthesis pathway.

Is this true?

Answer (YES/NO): NO